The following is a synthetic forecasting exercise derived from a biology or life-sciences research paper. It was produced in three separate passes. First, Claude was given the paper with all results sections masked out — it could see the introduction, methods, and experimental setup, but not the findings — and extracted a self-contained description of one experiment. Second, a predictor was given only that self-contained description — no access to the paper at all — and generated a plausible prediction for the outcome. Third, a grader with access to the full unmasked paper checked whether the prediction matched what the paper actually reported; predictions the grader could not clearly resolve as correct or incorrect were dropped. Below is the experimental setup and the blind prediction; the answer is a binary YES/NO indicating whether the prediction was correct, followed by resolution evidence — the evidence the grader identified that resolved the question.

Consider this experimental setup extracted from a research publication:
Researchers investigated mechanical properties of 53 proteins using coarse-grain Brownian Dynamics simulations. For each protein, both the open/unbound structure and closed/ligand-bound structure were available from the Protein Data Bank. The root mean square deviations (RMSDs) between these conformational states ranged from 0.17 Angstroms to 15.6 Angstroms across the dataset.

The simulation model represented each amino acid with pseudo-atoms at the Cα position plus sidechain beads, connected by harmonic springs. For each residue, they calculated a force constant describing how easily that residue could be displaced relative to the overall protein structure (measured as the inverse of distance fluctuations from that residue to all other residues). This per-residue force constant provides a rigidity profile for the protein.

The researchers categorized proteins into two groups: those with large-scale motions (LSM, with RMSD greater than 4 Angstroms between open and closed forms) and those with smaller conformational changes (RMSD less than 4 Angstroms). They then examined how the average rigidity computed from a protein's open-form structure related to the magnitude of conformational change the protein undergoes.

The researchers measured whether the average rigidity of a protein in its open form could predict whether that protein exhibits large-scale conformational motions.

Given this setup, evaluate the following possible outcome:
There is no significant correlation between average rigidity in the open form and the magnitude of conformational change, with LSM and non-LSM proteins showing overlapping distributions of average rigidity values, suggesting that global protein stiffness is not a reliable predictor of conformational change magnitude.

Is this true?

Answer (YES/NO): NO